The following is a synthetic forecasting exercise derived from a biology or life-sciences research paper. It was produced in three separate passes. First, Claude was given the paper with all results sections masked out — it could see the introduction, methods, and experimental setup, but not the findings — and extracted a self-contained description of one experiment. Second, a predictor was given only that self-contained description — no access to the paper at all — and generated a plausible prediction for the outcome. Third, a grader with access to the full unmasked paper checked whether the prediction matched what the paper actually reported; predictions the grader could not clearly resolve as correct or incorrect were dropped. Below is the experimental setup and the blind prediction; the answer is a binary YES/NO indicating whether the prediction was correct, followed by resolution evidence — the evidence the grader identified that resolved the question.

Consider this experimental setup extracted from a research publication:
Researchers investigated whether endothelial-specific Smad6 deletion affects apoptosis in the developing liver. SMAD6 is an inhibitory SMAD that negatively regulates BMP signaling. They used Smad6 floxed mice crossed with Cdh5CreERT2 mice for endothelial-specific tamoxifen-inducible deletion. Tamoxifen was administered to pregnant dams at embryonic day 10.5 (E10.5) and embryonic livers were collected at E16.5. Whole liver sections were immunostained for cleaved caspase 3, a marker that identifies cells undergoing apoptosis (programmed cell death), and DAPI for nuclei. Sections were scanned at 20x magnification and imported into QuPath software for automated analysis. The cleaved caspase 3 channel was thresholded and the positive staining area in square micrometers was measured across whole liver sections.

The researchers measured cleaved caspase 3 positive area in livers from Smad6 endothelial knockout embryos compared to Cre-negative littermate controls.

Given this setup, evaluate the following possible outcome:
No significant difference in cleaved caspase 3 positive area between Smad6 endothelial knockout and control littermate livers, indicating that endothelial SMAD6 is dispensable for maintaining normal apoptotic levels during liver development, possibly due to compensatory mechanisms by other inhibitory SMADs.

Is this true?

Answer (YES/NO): NO